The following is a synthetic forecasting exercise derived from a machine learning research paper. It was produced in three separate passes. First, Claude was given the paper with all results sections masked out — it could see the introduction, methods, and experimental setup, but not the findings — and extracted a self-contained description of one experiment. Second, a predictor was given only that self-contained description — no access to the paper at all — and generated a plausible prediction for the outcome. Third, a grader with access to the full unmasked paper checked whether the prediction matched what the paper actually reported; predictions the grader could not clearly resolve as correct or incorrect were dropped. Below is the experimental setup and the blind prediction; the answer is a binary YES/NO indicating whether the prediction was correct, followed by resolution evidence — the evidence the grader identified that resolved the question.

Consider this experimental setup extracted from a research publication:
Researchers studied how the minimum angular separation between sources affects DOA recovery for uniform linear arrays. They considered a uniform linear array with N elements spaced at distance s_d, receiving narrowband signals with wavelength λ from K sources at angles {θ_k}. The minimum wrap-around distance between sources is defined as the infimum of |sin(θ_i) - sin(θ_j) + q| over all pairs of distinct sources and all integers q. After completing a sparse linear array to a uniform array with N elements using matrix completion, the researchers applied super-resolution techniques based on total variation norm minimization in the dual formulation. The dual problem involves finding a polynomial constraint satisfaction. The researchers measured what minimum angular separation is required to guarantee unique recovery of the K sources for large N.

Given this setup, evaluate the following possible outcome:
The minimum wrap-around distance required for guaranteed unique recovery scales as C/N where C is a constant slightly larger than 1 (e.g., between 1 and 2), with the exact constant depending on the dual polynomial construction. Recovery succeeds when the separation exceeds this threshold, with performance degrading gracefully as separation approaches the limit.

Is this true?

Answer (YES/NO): NO